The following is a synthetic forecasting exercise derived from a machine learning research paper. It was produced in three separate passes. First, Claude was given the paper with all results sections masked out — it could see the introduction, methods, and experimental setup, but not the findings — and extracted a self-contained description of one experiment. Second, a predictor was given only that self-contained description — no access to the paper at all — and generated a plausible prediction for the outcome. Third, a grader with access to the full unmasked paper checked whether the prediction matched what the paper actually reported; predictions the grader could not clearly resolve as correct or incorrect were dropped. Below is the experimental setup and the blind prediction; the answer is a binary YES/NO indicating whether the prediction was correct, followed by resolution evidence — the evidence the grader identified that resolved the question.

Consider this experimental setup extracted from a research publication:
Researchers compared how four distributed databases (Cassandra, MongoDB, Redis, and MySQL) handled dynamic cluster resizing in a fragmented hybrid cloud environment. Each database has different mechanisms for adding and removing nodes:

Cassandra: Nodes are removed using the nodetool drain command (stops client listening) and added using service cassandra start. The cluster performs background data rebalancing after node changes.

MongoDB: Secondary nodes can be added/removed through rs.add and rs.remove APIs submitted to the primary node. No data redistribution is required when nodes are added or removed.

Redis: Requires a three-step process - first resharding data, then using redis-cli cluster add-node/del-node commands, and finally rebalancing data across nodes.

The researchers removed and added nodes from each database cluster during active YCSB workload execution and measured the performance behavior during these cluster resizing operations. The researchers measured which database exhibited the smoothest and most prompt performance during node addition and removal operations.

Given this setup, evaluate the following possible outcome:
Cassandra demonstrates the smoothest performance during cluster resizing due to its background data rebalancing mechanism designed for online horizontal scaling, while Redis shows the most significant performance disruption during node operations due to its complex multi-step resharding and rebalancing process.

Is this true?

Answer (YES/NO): NO